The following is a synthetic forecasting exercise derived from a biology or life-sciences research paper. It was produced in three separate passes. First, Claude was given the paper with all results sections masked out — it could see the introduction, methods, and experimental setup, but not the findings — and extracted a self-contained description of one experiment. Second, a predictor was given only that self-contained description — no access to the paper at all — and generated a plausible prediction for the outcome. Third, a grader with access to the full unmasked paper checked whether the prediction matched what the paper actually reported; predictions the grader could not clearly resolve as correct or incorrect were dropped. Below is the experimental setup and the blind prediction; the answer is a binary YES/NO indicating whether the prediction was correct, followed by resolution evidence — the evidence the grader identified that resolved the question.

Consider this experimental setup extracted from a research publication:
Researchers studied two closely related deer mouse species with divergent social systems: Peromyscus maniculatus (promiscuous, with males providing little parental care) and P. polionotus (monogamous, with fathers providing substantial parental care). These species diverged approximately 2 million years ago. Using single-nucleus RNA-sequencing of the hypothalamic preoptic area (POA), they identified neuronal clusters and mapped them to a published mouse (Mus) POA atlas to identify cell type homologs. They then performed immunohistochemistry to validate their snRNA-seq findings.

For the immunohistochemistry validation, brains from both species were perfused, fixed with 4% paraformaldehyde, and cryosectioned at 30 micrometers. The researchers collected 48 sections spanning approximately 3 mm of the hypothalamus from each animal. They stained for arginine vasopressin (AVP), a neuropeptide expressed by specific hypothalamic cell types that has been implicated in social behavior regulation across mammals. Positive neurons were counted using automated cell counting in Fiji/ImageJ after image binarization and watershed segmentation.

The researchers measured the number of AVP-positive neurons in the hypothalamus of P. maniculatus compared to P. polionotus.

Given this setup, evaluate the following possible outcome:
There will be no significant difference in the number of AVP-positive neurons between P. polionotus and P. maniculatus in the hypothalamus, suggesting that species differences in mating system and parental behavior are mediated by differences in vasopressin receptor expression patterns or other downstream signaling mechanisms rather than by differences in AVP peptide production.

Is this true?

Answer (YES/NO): NO